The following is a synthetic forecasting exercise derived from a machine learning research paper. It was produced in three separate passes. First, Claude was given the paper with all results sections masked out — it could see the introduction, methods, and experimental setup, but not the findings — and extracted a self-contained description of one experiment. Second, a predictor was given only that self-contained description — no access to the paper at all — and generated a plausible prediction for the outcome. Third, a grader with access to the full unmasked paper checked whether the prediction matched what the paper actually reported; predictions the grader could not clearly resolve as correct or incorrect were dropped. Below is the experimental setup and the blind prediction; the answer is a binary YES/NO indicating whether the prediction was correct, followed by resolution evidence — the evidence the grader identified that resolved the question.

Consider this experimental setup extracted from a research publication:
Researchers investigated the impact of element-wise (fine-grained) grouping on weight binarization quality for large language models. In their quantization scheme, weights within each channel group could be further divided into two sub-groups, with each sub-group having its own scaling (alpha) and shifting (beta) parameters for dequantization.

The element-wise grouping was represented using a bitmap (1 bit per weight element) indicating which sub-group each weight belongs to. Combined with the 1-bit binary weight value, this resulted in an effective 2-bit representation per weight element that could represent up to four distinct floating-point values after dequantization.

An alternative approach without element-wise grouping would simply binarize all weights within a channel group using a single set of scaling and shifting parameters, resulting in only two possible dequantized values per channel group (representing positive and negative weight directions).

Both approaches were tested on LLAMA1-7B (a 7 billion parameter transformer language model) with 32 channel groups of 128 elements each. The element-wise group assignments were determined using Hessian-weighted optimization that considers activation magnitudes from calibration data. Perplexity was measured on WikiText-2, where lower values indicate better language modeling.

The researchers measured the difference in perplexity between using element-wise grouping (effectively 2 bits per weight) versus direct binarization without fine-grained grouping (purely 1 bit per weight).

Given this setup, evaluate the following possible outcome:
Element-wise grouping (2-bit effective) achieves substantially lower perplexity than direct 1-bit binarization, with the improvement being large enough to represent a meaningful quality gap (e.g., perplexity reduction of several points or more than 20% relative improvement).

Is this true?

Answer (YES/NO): YES